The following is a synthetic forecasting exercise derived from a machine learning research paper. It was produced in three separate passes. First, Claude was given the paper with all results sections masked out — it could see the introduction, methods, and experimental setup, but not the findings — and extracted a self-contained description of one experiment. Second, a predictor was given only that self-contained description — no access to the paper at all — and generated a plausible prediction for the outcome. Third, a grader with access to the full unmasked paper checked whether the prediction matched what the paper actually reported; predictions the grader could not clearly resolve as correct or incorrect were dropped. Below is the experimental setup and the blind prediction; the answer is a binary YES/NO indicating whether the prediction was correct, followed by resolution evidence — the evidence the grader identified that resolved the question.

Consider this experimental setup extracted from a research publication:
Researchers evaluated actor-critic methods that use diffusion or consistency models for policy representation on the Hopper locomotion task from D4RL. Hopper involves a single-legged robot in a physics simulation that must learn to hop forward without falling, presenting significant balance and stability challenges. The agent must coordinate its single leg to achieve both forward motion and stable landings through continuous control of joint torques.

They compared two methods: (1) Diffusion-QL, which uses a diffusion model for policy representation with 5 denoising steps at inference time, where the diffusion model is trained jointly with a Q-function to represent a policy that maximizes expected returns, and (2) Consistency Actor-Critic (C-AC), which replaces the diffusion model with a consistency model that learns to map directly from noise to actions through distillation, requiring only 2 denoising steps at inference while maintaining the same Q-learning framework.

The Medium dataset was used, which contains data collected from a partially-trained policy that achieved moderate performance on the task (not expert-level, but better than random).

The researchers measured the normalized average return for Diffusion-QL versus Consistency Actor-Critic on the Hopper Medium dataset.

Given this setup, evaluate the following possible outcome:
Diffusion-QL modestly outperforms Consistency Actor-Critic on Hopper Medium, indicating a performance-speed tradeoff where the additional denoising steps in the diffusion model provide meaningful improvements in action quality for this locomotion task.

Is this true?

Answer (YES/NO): NO